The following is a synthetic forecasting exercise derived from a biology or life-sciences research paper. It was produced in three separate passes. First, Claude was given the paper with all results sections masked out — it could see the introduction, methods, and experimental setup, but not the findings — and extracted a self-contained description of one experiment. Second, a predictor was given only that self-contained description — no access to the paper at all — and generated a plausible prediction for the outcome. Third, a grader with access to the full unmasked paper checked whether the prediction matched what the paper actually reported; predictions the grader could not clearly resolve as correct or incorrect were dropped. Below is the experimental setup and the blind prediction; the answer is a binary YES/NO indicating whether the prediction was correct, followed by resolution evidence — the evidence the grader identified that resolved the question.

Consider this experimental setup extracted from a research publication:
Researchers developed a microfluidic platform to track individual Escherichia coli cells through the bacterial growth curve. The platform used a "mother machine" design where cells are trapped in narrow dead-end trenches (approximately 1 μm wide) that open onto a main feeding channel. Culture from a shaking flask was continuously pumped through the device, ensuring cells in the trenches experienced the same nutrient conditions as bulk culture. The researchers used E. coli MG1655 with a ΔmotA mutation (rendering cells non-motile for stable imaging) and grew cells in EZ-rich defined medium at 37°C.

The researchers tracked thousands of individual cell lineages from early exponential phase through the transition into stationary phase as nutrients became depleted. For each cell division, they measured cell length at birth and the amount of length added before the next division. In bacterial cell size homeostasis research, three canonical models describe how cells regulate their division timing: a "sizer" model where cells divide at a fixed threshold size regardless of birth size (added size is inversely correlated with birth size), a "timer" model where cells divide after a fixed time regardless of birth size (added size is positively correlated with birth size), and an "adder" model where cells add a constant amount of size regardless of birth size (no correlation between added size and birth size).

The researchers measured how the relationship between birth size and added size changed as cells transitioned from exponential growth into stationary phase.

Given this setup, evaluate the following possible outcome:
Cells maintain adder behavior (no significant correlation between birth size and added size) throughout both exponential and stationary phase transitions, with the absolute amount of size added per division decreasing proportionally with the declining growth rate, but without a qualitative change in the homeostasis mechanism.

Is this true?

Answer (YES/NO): NO